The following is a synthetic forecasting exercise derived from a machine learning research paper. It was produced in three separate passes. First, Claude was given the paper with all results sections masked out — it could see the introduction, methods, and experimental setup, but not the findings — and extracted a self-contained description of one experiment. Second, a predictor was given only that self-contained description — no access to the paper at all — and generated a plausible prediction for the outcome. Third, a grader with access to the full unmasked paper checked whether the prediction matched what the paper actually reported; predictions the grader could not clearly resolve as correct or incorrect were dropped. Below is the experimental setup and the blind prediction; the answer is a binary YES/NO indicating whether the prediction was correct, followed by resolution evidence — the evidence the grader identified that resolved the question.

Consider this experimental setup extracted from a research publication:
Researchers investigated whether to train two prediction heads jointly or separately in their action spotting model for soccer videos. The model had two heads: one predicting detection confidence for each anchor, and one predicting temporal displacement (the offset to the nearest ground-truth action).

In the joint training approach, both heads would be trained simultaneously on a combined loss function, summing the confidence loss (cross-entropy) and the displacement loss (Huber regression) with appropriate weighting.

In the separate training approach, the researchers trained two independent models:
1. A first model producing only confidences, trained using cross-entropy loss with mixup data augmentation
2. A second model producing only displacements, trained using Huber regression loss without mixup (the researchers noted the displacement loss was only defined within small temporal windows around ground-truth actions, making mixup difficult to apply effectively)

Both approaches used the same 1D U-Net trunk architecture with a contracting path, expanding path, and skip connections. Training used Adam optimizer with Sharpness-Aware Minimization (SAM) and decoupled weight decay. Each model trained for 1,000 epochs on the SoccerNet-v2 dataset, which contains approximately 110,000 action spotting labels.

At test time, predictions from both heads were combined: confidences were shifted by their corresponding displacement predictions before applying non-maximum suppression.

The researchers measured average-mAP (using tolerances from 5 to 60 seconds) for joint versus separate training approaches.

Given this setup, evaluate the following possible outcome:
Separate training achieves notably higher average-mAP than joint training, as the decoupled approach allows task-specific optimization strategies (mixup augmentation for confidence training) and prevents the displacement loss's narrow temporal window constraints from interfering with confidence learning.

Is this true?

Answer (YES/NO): NO